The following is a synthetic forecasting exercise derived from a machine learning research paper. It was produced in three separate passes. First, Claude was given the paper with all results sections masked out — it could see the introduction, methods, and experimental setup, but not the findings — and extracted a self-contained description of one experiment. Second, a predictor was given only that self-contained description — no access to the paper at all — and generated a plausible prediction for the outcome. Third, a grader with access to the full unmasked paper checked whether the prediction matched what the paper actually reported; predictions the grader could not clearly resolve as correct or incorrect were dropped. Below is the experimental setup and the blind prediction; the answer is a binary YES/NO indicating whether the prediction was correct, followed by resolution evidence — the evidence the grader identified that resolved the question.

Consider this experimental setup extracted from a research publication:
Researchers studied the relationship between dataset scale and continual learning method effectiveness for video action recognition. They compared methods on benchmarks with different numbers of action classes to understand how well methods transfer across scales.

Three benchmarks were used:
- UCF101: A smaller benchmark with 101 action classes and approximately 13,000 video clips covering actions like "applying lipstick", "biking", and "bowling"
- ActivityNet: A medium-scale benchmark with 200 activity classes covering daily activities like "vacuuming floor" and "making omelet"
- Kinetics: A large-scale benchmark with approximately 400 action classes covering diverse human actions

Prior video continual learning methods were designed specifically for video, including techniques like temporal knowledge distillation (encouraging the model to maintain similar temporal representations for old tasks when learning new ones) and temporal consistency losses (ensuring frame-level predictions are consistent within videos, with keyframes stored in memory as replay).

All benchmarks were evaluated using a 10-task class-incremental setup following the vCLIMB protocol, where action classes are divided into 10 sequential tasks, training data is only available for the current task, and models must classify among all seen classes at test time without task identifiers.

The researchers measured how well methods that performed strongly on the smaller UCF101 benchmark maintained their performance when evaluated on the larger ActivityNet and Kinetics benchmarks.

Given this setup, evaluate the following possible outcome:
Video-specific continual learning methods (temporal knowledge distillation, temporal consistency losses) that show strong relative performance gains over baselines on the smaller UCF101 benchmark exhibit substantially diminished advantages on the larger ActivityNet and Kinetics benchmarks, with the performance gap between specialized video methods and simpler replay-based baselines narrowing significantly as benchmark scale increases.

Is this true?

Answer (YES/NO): YES